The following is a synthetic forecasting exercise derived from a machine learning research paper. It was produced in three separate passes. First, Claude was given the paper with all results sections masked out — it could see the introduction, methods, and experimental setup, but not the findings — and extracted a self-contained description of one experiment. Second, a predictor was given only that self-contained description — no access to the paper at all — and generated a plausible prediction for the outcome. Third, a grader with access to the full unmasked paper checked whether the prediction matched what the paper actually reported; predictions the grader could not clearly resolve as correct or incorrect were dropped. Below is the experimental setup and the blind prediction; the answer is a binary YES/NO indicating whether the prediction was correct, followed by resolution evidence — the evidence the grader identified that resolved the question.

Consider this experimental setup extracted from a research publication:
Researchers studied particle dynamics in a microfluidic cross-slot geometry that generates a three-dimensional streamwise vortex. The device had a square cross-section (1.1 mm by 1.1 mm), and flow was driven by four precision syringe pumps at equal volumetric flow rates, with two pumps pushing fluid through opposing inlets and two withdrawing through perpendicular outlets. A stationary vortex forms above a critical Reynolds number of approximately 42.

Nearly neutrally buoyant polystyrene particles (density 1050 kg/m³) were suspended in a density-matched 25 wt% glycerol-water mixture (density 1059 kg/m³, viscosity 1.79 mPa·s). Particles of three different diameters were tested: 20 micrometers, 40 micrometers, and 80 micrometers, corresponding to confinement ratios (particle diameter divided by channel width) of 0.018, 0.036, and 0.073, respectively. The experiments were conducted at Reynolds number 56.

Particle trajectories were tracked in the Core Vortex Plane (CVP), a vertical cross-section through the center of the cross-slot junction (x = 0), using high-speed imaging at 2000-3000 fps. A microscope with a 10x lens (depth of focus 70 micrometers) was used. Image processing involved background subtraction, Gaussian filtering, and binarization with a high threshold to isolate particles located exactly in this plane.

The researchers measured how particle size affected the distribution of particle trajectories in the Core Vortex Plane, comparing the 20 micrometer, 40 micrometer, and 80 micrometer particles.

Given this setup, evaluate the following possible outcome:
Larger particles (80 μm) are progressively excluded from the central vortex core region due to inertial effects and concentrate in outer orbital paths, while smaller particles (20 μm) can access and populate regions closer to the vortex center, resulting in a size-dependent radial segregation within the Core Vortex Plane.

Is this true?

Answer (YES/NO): YES